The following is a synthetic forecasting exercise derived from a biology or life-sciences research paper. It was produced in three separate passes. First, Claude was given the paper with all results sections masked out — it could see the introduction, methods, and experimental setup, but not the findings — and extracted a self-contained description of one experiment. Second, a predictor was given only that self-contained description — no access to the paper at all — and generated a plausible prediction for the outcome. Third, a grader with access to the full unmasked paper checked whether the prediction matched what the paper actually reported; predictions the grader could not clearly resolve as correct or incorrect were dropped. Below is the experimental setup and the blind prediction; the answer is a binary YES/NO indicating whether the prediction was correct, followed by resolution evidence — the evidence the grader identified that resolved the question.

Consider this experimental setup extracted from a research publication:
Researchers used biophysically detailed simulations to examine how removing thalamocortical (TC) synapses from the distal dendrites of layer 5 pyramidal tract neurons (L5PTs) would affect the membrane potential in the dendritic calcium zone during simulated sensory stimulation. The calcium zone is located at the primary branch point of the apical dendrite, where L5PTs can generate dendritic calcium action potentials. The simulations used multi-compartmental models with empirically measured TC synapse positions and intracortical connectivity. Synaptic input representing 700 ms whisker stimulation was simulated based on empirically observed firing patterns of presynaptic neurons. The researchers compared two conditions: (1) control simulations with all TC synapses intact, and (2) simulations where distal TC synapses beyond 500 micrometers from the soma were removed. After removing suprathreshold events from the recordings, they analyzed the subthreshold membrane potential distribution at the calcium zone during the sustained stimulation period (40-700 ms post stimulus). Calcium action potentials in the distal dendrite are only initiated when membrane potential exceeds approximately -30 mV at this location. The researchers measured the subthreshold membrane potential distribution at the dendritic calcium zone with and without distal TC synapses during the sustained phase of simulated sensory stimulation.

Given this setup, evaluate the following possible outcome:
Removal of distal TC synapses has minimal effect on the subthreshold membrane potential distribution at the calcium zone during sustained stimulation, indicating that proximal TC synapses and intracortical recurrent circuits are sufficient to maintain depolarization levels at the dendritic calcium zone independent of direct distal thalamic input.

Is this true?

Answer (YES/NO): NO